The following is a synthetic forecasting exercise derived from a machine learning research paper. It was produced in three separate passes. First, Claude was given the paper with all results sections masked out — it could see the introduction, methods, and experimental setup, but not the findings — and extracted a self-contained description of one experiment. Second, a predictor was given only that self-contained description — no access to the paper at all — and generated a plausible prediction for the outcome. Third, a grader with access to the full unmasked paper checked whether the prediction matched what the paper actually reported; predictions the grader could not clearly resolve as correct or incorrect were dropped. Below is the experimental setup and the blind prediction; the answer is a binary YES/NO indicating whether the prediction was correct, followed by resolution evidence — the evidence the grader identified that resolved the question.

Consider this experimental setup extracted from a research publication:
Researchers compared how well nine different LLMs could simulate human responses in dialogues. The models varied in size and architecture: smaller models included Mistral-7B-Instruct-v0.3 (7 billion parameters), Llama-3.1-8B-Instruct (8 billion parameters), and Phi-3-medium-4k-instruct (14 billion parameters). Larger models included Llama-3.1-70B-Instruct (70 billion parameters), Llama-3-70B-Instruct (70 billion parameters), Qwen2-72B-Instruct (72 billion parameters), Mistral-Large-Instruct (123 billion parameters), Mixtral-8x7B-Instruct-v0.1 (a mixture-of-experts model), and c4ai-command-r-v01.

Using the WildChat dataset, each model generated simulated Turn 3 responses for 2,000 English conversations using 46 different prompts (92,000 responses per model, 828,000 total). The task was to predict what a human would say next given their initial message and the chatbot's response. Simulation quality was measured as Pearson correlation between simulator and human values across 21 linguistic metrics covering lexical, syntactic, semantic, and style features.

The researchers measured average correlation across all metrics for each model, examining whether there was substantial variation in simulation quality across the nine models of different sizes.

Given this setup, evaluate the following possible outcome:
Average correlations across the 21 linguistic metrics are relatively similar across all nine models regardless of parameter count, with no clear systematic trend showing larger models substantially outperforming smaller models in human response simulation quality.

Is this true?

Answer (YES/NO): YES